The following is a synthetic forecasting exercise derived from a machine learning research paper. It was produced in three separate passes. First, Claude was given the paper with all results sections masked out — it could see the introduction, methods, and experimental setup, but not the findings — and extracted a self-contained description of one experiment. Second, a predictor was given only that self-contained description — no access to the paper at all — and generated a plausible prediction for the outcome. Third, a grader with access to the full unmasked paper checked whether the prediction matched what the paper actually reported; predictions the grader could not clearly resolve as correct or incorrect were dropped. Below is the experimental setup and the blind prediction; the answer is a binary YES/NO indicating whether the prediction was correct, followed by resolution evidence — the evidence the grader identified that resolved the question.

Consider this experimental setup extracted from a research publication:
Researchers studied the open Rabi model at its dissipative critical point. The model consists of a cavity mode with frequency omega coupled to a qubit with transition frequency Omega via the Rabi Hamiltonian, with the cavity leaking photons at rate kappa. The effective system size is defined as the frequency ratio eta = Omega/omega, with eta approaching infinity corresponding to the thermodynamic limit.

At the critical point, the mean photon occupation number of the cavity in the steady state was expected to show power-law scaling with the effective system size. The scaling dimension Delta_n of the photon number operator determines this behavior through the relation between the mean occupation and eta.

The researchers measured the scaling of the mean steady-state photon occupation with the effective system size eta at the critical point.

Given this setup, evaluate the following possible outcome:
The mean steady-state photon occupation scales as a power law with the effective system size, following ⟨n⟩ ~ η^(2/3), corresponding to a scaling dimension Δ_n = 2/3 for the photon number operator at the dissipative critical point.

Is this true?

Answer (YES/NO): NO